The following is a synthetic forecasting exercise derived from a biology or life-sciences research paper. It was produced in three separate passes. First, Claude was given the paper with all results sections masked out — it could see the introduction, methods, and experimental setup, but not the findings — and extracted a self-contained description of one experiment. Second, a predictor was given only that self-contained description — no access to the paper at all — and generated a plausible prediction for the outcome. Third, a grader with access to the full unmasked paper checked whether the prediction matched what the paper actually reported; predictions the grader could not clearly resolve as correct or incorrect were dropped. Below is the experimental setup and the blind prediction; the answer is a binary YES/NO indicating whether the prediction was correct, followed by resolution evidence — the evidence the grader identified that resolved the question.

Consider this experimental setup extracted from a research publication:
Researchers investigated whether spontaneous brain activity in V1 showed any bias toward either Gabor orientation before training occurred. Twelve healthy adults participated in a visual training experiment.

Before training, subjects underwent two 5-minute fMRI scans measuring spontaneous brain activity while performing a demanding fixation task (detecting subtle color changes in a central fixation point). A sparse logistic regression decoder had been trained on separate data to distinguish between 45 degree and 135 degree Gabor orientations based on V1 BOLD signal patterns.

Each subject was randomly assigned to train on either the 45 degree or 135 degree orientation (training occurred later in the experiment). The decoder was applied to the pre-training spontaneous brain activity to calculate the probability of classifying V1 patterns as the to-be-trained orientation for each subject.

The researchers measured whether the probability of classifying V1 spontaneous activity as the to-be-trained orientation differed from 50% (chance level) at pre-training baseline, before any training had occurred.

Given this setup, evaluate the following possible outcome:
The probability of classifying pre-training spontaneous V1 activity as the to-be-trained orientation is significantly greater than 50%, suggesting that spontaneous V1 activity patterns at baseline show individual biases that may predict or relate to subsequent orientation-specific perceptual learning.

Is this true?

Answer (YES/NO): NO